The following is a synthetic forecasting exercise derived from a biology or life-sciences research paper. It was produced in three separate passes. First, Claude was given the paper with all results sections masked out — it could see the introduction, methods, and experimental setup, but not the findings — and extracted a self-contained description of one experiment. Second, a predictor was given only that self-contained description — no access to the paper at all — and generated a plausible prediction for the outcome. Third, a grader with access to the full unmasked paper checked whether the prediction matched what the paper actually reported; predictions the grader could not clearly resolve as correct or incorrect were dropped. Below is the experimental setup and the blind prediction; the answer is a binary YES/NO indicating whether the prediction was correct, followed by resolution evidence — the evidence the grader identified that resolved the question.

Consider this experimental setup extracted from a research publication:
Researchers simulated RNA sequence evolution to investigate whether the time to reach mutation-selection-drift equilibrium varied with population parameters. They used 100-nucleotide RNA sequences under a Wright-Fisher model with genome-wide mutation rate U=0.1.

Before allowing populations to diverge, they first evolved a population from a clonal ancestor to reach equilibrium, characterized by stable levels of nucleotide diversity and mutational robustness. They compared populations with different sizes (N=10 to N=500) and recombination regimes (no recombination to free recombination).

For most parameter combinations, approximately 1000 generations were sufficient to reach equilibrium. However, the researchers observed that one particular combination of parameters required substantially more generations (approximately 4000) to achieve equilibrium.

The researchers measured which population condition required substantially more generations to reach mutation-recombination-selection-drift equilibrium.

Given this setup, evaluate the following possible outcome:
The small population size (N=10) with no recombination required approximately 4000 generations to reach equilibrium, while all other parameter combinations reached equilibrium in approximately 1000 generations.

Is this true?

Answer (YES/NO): NO